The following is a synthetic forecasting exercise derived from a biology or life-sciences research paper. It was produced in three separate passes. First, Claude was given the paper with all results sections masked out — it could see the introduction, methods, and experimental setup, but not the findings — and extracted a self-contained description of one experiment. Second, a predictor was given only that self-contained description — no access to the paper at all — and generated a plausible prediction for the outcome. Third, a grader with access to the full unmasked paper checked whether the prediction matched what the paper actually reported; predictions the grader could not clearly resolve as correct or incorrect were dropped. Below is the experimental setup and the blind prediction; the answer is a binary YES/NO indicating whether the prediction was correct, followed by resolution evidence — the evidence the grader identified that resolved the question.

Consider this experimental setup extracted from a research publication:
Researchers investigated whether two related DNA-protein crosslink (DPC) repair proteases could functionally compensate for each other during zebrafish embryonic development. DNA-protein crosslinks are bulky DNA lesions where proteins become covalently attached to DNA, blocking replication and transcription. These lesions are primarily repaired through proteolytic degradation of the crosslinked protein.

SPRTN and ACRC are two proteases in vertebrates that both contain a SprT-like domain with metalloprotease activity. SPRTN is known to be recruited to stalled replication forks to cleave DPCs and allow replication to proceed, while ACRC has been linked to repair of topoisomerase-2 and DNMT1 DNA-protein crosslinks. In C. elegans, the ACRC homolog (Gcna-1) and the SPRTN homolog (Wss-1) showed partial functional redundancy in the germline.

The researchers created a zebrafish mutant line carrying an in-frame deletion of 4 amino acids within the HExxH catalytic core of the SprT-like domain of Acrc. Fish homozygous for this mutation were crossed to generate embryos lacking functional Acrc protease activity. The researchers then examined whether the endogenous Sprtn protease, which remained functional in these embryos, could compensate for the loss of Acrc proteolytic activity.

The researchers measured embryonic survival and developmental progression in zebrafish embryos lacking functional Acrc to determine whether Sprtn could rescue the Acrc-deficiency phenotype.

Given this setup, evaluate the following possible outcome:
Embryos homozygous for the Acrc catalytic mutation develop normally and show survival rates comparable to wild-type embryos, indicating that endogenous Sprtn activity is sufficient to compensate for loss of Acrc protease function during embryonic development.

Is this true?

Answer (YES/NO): NO